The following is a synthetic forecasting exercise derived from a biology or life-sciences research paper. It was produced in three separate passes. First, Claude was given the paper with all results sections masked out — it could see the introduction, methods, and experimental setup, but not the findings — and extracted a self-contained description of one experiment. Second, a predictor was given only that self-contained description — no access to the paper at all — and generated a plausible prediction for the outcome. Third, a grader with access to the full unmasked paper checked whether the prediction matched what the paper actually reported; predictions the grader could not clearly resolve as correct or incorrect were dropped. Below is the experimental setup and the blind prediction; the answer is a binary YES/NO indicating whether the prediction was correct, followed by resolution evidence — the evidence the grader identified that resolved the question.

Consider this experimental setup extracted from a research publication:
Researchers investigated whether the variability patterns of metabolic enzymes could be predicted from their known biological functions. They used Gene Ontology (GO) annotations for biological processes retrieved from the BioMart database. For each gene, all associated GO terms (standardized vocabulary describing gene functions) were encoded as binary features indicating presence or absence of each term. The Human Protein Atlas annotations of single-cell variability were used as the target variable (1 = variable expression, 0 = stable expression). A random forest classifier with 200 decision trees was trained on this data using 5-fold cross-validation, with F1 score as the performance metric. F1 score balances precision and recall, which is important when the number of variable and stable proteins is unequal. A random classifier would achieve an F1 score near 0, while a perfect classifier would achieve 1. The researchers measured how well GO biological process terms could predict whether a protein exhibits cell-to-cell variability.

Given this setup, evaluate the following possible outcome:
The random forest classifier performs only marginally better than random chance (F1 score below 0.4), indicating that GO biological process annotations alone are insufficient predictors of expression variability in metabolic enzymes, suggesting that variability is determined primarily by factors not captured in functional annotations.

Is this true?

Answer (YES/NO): YES